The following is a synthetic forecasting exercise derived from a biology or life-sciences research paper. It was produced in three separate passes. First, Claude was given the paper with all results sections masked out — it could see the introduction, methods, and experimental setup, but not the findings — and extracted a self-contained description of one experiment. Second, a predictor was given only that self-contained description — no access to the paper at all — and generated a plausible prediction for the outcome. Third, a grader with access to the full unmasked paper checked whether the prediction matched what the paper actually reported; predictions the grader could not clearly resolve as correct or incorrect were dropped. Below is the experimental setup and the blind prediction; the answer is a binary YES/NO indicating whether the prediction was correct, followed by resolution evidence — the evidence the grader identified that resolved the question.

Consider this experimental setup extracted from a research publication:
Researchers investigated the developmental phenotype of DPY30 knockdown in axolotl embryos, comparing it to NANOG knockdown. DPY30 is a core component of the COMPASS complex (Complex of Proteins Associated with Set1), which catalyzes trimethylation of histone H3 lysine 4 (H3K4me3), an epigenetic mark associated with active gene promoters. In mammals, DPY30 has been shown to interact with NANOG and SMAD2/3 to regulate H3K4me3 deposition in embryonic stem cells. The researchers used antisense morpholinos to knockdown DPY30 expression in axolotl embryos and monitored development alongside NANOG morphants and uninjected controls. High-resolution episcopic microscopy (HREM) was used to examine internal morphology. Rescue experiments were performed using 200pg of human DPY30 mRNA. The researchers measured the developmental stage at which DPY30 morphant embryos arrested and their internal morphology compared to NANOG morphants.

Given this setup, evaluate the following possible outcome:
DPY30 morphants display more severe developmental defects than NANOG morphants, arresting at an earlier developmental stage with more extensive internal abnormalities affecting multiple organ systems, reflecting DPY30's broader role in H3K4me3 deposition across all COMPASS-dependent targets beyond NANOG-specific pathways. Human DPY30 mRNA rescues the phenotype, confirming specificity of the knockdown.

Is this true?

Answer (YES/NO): NO